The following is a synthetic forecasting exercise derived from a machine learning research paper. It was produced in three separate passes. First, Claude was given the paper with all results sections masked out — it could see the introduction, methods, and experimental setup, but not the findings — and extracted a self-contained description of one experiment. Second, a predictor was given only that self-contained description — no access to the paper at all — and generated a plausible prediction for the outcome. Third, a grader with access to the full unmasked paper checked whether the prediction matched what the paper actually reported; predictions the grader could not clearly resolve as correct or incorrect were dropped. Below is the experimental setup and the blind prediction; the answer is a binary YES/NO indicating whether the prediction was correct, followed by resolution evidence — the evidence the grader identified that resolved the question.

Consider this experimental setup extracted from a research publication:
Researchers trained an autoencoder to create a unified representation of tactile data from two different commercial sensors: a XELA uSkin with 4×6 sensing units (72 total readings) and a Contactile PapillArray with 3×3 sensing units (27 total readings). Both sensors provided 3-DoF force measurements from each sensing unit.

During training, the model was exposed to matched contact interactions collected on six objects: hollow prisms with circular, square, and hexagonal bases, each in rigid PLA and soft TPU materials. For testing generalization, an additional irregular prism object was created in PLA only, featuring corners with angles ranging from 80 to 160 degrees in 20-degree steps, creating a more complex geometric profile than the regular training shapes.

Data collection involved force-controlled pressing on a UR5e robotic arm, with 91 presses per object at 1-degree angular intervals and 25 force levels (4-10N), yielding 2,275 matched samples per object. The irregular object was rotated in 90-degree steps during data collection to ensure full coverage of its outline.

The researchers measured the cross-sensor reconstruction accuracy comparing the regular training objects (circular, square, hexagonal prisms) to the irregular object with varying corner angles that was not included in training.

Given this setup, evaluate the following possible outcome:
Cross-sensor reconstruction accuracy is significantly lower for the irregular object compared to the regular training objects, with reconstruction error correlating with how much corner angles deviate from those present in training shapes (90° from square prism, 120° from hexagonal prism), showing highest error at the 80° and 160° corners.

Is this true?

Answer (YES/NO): NO